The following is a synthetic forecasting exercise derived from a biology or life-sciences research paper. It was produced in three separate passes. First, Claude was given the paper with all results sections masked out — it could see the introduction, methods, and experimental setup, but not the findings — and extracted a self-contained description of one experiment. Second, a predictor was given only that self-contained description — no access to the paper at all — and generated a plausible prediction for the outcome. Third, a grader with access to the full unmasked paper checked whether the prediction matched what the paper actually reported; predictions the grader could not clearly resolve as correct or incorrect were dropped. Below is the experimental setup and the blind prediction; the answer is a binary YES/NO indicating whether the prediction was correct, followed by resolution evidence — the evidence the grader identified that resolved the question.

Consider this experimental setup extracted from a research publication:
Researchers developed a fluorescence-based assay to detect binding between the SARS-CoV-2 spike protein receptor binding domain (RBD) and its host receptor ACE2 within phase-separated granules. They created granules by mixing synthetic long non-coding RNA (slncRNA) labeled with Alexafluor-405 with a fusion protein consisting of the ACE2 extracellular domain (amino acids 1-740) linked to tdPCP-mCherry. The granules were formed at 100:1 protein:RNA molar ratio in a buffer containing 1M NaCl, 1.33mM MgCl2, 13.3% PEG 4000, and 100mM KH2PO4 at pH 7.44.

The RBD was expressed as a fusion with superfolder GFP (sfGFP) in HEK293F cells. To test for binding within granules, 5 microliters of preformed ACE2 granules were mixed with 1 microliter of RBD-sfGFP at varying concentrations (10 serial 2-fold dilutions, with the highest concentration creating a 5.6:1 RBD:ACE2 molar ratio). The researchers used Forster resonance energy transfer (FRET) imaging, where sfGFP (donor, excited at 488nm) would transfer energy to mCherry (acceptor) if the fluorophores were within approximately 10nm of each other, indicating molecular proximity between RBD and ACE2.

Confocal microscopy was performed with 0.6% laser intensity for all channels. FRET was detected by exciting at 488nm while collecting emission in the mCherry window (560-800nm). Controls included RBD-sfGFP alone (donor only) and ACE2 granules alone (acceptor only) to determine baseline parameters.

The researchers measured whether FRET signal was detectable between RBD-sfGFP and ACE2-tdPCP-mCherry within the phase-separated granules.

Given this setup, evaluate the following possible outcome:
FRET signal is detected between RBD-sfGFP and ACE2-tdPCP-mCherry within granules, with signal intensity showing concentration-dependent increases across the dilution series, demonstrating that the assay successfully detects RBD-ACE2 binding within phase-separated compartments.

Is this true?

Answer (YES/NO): YES